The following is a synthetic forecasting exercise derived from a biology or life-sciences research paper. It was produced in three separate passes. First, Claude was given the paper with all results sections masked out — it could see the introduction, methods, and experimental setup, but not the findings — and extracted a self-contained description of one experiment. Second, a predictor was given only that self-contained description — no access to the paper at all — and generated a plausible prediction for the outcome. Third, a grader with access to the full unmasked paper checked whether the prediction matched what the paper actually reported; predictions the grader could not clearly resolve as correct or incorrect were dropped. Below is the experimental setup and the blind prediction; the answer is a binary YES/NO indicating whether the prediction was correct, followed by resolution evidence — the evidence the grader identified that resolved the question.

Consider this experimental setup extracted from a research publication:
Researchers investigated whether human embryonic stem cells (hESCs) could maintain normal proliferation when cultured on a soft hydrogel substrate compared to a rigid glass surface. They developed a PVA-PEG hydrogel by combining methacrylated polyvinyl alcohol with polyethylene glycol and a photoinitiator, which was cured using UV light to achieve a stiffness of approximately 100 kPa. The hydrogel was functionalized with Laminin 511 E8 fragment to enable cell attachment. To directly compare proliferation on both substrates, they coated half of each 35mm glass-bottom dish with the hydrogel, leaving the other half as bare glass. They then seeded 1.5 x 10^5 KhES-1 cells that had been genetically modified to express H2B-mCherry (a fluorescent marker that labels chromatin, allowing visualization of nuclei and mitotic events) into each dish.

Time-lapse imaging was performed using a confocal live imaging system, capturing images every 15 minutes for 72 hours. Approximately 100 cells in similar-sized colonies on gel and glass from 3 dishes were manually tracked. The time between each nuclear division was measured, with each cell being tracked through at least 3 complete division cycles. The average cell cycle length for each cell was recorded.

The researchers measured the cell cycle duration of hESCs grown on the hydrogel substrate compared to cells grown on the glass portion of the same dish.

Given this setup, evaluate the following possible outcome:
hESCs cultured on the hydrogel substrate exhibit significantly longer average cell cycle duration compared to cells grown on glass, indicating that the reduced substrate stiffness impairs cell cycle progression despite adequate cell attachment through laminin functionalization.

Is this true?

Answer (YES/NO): NO